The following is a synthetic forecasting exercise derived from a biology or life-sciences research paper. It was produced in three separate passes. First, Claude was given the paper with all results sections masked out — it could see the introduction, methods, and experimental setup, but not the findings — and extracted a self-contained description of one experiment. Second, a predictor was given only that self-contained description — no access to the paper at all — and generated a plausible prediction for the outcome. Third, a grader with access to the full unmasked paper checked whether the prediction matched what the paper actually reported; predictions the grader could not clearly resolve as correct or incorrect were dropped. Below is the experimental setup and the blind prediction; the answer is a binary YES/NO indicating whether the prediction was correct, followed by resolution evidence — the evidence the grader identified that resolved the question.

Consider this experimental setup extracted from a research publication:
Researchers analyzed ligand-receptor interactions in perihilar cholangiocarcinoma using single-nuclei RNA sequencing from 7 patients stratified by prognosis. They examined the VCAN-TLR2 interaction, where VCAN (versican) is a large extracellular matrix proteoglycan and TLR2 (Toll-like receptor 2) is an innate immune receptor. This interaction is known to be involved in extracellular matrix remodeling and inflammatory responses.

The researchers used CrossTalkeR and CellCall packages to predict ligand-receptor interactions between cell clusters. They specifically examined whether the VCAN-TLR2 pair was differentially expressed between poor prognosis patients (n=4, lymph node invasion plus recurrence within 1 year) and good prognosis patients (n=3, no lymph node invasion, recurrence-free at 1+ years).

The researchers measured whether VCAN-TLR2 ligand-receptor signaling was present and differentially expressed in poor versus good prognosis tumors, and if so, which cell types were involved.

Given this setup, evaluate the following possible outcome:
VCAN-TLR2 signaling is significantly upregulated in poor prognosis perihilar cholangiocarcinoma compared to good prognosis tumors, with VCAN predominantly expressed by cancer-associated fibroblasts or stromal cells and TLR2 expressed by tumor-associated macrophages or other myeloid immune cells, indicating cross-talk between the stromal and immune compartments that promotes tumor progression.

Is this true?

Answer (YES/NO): NO